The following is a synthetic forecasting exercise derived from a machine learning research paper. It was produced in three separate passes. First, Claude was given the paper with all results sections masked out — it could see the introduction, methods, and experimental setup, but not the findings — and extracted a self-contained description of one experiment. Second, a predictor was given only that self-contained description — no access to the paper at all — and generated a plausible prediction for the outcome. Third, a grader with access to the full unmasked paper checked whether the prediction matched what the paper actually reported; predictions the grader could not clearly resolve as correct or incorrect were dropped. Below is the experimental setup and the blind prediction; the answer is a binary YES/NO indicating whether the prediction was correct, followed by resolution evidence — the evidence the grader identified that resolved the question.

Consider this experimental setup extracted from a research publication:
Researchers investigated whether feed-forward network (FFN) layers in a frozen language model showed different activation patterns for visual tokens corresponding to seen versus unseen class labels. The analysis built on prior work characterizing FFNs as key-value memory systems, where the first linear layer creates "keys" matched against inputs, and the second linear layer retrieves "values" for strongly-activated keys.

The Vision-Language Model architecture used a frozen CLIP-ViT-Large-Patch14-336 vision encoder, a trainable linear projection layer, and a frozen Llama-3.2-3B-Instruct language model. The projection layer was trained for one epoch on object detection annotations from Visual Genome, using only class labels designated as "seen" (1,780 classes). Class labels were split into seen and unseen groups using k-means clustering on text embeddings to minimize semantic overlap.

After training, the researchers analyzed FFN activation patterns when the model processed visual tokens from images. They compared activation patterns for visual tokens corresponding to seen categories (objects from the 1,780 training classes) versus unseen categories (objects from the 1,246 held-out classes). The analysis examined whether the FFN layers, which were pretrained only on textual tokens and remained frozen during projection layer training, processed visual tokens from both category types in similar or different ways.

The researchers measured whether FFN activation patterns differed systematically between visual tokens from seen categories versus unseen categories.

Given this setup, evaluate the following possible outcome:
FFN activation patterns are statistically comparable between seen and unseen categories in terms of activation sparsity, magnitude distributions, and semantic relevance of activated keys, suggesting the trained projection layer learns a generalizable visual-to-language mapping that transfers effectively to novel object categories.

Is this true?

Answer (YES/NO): NO